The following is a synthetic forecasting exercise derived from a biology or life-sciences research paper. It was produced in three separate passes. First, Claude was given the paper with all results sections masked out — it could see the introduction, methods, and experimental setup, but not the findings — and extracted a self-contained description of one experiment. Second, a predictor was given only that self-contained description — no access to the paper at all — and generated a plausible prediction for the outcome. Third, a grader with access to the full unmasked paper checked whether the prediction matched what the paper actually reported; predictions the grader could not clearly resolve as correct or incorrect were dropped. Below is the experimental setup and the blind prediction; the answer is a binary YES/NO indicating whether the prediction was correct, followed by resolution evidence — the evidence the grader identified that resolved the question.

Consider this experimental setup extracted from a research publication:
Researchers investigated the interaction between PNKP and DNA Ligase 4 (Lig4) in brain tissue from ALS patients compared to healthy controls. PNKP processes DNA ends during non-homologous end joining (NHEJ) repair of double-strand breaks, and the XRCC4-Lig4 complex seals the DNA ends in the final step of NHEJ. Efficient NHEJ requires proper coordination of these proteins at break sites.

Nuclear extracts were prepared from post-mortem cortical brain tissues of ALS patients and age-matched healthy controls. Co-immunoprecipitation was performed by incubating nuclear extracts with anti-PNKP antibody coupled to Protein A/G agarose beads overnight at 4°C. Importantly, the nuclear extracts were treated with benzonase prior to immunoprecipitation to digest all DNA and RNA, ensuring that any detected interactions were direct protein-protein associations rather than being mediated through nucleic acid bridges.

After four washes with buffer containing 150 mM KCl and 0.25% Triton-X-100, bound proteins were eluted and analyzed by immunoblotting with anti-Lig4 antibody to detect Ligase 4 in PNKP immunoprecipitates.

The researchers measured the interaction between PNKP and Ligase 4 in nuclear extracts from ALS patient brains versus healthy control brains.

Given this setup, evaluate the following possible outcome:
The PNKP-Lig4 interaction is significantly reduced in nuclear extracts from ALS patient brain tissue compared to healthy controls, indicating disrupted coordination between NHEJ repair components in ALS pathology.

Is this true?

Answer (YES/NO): YES